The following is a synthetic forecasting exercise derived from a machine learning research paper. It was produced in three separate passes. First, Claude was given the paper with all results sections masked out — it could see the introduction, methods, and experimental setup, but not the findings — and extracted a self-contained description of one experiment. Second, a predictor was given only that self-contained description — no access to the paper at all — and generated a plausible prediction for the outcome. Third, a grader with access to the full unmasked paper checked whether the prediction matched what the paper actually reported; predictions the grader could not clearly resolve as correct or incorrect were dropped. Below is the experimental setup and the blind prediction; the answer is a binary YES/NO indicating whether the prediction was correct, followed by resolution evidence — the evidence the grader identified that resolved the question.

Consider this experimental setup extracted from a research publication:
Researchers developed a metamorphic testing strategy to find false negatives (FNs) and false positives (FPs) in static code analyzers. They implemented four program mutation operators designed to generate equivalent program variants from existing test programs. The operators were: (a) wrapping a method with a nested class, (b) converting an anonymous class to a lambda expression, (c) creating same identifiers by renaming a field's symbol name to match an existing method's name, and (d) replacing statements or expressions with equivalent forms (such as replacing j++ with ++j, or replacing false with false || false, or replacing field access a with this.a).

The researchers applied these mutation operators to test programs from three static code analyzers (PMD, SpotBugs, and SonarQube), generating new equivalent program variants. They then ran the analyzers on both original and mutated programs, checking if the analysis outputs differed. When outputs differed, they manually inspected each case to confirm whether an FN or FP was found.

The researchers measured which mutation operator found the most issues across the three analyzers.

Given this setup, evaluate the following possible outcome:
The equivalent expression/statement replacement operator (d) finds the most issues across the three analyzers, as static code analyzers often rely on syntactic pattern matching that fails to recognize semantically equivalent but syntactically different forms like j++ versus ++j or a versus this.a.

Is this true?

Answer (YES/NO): YES